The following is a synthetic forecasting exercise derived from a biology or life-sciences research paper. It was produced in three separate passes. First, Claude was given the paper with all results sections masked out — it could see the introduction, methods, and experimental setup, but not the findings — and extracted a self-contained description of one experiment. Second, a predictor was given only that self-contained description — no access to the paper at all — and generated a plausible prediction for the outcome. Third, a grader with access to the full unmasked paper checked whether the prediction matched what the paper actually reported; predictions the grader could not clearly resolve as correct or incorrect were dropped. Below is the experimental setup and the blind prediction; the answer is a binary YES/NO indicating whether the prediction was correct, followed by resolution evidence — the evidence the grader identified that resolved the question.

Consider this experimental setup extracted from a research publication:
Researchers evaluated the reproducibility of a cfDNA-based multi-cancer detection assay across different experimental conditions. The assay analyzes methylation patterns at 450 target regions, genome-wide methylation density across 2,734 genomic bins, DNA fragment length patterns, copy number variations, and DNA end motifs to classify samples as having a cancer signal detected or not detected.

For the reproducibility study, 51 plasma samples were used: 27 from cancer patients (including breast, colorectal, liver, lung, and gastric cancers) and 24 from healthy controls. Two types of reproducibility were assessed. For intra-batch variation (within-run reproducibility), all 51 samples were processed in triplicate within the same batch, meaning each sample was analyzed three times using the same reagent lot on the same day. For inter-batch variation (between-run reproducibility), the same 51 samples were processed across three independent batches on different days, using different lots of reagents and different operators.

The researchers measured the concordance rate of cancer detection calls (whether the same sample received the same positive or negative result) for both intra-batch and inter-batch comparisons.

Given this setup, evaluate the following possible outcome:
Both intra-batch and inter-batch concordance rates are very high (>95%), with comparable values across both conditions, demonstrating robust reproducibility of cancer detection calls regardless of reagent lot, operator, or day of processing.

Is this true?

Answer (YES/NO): YES